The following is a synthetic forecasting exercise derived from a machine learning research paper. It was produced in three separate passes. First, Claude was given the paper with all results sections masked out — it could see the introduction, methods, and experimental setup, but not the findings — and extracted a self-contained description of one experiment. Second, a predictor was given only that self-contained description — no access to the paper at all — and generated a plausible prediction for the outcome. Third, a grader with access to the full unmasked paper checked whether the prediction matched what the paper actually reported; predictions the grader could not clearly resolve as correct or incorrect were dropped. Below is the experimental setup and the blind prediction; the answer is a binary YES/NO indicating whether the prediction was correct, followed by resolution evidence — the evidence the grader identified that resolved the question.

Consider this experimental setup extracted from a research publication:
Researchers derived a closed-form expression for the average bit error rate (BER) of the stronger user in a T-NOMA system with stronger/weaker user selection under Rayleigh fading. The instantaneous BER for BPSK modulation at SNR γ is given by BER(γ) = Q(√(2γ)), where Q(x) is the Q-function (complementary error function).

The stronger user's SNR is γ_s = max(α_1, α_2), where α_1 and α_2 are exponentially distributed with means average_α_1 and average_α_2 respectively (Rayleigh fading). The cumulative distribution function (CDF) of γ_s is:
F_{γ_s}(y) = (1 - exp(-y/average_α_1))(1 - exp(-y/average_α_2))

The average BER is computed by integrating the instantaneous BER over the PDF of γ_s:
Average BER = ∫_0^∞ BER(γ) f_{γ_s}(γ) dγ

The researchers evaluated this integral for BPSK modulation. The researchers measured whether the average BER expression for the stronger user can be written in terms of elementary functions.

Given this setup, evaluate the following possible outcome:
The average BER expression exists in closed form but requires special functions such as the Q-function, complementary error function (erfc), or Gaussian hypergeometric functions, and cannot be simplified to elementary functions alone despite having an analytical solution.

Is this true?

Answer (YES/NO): NO